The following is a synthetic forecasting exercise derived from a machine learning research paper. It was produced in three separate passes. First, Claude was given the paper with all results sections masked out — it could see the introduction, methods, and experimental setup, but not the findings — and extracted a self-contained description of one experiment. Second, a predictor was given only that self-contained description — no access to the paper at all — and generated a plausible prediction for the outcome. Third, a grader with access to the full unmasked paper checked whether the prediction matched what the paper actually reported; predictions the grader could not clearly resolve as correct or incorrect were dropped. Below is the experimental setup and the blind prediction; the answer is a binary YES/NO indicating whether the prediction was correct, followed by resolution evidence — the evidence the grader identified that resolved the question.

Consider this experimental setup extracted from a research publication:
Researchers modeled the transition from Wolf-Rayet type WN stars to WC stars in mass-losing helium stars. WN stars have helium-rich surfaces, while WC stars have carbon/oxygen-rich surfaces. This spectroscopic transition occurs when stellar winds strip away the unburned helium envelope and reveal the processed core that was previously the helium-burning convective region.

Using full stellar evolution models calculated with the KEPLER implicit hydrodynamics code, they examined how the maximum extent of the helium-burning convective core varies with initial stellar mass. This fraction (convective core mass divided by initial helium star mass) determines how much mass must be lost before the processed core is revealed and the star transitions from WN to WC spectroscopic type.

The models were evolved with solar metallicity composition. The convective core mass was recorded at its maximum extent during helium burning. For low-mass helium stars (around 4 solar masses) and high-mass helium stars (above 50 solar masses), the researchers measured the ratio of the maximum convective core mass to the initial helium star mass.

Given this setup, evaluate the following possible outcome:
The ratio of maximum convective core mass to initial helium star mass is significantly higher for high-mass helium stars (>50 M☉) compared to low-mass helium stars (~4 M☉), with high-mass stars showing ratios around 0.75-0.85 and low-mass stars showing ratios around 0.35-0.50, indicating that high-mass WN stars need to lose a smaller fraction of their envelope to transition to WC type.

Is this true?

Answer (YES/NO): NO